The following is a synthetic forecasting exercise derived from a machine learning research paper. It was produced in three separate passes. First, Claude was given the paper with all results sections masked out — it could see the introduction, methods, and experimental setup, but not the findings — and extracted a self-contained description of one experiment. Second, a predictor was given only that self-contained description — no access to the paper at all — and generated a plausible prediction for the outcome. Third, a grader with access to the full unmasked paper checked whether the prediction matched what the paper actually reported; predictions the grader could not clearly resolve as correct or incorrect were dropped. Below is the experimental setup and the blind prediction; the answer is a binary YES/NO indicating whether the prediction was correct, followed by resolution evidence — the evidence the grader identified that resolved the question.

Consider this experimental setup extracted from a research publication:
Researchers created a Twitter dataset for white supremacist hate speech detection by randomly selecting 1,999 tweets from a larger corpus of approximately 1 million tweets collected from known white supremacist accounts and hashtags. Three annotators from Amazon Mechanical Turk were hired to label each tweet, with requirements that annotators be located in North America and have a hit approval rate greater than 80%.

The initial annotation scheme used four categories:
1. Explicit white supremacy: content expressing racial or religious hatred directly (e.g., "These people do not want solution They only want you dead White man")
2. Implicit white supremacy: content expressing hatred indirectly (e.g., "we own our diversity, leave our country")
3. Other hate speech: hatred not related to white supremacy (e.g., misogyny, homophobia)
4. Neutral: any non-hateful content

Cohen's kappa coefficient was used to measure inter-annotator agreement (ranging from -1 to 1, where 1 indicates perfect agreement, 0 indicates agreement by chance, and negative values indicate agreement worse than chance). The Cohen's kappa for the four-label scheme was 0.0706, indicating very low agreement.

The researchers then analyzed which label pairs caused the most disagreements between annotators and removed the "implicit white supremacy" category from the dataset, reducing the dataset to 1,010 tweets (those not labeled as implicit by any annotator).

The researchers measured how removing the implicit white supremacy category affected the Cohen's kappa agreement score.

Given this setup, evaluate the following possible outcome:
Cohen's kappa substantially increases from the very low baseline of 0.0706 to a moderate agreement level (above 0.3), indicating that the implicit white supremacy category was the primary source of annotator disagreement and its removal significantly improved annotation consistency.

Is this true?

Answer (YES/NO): NO